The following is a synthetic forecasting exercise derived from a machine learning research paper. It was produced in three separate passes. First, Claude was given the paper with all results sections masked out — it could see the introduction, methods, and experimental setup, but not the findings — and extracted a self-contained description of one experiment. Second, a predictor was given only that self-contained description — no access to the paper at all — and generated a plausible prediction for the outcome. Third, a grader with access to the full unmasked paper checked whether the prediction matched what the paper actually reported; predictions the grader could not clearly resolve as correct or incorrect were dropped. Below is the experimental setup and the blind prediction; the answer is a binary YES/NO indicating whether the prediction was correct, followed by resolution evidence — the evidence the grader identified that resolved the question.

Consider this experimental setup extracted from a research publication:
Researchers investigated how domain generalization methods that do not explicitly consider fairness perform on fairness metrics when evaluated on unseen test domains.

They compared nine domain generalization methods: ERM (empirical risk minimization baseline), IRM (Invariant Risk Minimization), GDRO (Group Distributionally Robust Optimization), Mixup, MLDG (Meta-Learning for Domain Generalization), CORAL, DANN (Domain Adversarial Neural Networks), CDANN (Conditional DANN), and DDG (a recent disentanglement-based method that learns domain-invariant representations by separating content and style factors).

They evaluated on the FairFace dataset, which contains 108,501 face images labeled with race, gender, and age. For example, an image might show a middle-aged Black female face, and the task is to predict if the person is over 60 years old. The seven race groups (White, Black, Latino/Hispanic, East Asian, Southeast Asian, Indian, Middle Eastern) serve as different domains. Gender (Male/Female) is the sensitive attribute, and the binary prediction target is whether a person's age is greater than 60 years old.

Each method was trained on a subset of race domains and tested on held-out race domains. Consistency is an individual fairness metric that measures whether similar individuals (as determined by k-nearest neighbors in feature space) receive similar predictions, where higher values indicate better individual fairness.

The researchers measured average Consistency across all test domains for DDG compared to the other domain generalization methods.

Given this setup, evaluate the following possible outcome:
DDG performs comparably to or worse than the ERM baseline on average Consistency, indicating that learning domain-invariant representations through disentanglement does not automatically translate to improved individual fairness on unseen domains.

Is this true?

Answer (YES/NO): NO